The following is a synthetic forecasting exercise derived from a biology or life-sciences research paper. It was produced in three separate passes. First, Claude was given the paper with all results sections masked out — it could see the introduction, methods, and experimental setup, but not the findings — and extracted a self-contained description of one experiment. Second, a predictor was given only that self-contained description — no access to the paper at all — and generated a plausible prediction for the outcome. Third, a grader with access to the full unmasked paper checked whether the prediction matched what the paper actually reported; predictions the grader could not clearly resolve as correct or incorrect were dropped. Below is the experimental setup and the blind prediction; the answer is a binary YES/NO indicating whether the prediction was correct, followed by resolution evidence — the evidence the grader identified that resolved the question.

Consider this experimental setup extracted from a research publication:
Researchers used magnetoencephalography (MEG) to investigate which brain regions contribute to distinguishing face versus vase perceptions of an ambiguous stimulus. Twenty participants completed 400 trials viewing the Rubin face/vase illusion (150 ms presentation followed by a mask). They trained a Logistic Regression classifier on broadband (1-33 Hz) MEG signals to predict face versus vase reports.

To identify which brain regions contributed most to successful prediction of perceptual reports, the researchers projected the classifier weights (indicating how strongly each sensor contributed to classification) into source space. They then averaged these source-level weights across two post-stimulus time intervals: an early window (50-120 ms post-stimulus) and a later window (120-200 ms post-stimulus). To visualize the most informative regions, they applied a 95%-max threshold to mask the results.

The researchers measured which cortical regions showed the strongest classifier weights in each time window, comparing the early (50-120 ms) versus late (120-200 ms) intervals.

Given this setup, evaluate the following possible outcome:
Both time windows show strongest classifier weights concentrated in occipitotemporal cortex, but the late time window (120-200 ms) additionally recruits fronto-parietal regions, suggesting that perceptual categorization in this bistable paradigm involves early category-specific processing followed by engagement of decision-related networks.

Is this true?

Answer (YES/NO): NO